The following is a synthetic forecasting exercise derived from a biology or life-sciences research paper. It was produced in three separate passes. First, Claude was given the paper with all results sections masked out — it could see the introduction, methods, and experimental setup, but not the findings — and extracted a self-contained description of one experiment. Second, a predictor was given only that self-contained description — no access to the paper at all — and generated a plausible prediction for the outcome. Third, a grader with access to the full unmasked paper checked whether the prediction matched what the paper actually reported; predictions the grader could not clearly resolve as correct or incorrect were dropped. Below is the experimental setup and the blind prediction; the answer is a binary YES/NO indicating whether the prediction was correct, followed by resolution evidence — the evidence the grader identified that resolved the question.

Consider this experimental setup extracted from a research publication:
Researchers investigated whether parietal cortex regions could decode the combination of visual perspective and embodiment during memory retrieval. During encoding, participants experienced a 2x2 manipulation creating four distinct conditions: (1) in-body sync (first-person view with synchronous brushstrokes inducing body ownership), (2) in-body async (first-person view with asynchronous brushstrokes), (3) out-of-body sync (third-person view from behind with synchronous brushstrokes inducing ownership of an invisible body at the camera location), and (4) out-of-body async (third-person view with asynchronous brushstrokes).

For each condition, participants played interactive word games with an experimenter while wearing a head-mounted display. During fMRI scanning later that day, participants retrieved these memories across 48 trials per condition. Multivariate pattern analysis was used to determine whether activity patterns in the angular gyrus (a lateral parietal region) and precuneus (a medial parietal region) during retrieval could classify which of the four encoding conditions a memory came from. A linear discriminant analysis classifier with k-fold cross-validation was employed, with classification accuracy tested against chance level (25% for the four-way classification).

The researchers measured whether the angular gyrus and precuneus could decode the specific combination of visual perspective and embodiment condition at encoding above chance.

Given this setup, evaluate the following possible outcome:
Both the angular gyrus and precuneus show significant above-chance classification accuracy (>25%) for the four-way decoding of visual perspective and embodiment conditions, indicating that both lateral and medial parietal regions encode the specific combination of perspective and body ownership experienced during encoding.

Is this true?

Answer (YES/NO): YES